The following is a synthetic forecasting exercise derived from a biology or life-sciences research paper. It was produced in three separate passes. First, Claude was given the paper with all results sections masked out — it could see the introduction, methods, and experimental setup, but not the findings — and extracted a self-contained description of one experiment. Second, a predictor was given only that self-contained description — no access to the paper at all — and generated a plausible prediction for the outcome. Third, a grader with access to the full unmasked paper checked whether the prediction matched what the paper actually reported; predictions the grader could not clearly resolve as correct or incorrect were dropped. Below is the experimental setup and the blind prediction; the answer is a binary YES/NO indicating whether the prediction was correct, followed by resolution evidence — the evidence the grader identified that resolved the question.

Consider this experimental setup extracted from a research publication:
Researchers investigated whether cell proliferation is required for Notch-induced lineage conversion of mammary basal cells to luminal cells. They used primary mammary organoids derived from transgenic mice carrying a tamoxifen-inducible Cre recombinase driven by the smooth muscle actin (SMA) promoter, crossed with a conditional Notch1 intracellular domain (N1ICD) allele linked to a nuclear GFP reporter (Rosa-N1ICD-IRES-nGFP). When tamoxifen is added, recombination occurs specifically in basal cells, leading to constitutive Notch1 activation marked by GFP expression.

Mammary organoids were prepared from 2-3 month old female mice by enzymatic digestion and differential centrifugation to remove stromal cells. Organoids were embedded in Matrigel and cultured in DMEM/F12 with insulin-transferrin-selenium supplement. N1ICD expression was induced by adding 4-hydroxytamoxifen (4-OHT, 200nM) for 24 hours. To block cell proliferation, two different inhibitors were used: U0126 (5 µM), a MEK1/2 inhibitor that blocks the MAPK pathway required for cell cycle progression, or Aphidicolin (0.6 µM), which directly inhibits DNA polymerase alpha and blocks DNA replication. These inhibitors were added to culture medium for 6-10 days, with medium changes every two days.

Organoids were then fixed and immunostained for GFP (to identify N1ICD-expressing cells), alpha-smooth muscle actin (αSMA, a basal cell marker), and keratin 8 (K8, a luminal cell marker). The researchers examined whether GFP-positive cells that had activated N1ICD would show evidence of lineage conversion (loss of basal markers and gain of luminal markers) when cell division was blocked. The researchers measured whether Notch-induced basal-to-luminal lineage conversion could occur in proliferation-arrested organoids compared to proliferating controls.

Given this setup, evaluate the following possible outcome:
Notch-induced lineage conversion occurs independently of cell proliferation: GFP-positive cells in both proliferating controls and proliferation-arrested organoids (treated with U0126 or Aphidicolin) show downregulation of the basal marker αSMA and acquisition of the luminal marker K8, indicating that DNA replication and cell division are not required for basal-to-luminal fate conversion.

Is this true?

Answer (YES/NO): NO